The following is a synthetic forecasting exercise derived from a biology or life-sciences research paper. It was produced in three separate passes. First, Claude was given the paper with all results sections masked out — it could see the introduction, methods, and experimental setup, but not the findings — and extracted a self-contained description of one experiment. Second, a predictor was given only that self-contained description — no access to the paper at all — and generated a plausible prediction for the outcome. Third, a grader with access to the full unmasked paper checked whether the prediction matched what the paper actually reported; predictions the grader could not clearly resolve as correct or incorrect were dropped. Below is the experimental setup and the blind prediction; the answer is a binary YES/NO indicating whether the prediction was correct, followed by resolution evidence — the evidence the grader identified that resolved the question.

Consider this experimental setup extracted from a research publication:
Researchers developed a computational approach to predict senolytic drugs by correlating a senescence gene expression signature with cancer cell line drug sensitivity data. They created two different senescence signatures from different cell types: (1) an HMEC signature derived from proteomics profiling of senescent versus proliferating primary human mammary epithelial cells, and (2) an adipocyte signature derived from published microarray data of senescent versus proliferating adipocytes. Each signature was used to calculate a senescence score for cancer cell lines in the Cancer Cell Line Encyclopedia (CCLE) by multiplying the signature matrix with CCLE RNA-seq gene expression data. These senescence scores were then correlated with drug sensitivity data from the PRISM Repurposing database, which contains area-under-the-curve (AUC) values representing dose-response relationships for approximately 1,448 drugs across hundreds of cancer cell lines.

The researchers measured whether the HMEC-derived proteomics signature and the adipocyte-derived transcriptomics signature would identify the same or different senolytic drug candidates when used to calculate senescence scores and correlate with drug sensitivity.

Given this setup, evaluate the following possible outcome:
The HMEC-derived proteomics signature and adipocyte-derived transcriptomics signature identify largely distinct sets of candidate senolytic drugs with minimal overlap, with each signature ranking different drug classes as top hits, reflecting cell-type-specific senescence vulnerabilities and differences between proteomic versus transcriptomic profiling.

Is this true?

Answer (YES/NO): NO